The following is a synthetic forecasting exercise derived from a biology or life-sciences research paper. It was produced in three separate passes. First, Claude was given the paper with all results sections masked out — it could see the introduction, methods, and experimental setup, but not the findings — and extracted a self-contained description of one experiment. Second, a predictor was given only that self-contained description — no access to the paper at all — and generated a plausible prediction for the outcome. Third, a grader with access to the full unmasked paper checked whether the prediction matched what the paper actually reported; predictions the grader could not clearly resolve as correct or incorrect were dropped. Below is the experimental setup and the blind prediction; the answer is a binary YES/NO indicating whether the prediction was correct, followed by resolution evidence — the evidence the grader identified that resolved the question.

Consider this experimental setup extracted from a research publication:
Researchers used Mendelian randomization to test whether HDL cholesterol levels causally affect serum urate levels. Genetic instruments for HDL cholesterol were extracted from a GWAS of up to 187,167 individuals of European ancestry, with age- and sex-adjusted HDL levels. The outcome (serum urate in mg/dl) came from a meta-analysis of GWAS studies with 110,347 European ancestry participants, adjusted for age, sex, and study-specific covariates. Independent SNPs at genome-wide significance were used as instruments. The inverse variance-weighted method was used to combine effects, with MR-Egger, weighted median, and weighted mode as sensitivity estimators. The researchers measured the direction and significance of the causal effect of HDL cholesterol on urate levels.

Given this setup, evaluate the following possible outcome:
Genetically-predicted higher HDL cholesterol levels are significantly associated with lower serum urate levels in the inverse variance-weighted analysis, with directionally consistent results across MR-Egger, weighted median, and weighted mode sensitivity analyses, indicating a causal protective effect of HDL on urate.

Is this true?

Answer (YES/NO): YES